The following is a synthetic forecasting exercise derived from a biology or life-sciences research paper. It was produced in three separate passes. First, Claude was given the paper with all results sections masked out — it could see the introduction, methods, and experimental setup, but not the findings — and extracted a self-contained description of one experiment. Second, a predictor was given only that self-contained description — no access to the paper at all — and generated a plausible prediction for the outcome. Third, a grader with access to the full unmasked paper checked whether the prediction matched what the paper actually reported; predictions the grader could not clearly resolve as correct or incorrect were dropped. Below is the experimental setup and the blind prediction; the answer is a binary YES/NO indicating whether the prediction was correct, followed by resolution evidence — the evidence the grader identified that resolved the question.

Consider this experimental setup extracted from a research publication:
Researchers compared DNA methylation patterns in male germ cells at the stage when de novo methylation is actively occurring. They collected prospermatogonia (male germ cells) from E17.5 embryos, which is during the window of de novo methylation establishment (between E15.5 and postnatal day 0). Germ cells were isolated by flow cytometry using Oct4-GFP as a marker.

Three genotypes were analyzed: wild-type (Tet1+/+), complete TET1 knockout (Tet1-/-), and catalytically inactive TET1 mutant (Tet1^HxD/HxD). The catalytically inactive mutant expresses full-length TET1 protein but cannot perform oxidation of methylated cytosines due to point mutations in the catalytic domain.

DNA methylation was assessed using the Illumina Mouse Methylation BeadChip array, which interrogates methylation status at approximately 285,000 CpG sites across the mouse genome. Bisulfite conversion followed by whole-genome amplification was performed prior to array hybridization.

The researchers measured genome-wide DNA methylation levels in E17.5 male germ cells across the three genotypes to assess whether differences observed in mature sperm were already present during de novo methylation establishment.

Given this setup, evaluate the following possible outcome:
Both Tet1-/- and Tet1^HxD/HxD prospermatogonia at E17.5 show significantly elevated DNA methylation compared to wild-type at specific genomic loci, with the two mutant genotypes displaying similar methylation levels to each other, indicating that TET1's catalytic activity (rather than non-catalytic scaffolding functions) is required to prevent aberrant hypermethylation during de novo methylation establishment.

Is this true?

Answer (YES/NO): NO